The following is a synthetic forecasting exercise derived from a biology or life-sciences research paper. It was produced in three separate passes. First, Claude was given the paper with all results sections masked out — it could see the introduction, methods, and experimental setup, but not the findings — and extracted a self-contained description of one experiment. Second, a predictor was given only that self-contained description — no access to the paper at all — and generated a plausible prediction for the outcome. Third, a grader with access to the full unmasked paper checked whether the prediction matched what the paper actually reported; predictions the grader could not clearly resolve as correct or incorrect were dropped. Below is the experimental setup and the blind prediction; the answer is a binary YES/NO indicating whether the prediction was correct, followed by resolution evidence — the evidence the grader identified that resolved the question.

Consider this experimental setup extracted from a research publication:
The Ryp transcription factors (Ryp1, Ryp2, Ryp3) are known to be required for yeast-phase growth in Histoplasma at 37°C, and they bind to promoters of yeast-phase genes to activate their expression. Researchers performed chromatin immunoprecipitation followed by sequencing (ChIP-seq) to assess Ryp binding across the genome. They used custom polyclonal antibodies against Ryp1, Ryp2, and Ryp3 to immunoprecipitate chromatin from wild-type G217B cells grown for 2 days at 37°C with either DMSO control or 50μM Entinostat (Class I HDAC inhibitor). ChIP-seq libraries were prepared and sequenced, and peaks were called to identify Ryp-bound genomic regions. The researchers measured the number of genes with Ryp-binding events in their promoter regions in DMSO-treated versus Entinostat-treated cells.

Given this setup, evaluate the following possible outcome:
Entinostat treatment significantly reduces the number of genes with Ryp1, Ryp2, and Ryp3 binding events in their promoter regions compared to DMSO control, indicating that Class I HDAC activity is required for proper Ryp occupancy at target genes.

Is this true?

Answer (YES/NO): YES